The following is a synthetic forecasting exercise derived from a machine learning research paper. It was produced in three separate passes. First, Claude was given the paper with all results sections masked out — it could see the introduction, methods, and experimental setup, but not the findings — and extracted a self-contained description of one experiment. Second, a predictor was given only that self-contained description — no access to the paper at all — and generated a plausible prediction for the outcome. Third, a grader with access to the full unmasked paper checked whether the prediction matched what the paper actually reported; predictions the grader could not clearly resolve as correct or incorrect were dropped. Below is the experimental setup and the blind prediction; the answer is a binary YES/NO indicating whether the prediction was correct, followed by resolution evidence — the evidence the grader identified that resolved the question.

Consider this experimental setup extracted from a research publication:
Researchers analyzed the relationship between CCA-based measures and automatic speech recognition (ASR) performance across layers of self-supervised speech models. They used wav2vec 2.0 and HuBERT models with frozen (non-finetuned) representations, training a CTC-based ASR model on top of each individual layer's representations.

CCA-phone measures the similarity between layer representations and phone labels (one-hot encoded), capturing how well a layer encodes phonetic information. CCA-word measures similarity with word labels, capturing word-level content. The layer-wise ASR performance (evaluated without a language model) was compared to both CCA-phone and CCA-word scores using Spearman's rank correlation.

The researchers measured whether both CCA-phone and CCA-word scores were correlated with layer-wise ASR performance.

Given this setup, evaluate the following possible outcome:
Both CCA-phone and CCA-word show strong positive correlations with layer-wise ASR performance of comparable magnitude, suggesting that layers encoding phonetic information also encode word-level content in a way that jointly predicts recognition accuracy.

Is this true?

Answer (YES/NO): YES